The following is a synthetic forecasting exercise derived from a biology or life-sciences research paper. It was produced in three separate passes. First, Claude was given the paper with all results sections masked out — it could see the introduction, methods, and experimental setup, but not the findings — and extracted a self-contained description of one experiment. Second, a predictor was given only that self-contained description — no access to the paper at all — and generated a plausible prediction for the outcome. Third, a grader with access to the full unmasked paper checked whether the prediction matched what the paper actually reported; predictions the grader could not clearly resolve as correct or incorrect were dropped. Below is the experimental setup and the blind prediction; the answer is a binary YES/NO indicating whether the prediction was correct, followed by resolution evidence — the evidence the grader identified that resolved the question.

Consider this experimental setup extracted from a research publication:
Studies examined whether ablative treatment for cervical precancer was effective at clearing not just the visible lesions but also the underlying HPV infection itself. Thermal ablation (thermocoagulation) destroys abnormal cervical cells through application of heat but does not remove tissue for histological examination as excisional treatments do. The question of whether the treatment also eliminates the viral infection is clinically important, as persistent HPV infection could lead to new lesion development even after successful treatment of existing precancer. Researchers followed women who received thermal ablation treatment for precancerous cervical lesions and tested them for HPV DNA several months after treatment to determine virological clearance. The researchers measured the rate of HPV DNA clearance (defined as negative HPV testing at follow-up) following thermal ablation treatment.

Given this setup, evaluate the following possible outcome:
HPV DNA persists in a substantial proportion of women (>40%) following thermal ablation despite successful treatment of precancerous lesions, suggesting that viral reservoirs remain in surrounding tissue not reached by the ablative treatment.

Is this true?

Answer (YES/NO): NO